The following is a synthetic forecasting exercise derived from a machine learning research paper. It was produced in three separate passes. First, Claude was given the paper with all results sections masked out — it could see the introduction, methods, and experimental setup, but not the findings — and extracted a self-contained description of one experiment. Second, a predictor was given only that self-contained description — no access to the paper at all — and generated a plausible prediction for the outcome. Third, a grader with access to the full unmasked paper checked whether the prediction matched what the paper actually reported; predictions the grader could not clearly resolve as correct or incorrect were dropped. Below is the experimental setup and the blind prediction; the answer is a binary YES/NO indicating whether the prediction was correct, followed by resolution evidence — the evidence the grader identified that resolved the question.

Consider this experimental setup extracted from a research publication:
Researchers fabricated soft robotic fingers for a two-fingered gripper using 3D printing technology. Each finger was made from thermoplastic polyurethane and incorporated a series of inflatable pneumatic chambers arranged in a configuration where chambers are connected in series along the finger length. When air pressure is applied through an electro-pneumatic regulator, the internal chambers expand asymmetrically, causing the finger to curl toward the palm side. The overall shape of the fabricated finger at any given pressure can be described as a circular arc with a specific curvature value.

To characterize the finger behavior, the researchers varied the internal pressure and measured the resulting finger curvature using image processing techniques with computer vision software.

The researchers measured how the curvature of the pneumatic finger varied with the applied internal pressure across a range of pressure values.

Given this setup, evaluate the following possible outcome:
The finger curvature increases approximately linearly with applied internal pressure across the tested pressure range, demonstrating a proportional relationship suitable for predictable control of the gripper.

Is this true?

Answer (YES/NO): YES